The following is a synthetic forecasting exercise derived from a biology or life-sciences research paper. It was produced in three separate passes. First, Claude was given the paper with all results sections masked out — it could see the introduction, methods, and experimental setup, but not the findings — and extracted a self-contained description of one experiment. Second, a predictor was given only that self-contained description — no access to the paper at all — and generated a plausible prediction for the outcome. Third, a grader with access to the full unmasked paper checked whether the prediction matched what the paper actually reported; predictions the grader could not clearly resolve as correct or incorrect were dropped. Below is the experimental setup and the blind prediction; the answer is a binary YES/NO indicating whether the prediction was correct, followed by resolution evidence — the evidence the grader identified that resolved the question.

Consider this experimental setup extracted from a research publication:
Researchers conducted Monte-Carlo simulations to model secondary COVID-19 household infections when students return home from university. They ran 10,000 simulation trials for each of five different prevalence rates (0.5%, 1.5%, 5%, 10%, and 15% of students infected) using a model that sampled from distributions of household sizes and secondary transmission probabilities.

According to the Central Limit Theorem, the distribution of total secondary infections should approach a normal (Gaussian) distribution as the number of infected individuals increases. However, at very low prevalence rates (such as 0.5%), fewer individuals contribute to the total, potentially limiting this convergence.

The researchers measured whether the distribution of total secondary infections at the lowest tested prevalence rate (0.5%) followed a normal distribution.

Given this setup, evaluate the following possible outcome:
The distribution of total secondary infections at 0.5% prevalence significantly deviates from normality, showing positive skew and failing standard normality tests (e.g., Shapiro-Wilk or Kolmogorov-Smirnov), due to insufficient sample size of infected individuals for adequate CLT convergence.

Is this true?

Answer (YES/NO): NO